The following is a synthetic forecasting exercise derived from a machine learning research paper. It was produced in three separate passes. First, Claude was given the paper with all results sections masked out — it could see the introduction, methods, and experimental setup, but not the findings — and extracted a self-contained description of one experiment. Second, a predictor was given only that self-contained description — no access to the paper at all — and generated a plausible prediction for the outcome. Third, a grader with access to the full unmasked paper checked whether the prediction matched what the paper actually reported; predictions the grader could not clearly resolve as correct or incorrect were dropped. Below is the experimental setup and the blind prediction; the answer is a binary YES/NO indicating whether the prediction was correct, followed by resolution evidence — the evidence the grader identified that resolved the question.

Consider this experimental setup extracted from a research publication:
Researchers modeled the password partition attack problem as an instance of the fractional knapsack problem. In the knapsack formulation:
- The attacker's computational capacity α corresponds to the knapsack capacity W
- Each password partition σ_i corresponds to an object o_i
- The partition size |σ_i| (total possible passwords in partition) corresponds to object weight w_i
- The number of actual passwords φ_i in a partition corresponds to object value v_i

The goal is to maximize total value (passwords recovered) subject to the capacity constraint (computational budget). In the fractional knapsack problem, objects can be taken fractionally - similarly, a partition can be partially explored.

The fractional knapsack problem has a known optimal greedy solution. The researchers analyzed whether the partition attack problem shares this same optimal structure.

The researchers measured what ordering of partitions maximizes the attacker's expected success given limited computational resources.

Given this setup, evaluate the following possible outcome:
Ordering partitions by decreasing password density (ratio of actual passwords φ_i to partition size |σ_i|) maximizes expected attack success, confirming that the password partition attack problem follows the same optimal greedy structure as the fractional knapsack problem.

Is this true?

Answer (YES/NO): YES